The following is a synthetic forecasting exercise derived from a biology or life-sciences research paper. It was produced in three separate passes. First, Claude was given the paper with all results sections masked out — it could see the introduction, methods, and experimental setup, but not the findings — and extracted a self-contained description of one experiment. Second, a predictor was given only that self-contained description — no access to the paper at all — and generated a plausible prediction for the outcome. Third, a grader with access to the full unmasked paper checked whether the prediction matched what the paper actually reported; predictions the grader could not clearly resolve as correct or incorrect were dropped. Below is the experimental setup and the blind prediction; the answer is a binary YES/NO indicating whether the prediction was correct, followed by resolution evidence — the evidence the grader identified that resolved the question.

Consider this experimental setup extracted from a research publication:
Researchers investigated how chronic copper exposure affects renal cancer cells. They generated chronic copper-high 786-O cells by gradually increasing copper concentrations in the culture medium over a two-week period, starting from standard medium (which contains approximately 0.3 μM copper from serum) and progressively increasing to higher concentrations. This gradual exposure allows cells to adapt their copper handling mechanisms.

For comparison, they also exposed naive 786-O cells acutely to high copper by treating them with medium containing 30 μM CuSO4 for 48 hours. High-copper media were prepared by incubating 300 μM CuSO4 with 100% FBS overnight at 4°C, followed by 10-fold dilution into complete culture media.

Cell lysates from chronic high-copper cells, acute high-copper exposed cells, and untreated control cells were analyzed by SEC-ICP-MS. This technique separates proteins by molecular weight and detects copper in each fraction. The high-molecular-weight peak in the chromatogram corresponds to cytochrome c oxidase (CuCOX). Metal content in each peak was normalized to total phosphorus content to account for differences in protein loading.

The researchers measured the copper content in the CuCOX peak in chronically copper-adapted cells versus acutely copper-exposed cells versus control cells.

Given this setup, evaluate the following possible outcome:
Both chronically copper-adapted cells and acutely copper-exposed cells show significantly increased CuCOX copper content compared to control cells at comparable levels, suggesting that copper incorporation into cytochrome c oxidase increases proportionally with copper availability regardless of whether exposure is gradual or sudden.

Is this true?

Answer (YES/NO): NO